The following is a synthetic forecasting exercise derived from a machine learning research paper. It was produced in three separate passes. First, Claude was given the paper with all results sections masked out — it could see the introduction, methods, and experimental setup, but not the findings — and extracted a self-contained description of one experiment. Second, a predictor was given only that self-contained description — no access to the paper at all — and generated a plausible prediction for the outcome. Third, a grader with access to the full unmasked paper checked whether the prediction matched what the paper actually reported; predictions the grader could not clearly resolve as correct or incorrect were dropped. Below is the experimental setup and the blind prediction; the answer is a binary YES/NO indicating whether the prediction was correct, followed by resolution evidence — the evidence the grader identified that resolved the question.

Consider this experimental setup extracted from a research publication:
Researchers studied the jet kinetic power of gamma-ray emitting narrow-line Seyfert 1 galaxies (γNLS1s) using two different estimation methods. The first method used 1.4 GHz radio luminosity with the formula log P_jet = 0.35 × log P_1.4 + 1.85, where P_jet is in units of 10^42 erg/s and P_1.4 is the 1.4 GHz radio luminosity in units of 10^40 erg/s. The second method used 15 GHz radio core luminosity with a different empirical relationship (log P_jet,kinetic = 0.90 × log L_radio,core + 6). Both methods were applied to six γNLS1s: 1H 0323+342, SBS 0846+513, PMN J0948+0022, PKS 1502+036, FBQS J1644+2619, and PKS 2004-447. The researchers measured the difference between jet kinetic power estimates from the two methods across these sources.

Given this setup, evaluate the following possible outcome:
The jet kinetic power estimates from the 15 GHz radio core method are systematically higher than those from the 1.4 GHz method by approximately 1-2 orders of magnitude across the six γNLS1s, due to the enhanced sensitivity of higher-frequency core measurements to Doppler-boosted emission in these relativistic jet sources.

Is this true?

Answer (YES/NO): NO